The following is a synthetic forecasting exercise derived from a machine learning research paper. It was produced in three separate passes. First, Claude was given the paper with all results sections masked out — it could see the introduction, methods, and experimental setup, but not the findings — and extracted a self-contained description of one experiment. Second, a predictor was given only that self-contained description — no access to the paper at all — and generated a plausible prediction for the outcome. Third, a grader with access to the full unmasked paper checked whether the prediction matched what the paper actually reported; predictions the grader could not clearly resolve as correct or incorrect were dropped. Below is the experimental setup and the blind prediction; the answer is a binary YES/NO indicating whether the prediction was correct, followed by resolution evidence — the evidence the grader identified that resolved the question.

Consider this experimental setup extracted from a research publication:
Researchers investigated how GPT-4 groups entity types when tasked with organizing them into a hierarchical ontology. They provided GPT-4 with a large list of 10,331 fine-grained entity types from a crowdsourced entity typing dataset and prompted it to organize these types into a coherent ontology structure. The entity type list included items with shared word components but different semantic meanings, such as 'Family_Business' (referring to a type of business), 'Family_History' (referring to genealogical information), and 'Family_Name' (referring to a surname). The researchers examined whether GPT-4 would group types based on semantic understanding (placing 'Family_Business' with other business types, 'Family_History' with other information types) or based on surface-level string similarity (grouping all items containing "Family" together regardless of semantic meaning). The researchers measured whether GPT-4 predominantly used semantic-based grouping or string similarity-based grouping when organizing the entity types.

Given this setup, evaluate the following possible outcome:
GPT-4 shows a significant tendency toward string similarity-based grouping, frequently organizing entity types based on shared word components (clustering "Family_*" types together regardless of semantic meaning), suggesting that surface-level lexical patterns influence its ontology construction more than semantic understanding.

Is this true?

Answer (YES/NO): YES